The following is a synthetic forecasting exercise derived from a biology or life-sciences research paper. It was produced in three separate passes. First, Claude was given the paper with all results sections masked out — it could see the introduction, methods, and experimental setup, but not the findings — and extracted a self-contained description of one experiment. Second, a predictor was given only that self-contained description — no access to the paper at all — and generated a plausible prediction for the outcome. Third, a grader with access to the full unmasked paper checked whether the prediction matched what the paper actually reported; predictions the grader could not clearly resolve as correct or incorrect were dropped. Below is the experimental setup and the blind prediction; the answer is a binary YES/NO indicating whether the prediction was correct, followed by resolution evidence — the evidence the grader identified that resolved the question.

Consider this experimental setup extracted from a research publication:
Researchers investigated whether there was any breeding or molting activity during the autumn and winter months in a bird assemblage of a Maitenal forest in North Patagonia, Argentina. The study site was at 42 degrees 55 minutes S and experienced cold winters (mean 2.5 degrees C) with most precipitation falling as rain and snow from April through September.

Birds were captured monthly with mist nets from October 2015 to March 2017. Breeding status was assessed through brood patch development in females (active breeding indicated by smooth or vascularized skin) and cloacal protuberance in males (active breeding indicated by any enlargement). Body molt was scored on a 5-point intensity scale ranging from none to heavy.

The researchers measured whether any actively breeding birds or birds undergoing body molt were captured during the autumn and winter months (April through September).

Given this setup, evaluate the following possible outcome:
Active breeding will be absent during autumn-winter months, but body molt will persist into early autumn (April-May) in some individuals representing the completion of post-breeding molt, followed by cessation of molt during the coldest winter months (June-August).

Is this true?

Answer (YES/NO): NO